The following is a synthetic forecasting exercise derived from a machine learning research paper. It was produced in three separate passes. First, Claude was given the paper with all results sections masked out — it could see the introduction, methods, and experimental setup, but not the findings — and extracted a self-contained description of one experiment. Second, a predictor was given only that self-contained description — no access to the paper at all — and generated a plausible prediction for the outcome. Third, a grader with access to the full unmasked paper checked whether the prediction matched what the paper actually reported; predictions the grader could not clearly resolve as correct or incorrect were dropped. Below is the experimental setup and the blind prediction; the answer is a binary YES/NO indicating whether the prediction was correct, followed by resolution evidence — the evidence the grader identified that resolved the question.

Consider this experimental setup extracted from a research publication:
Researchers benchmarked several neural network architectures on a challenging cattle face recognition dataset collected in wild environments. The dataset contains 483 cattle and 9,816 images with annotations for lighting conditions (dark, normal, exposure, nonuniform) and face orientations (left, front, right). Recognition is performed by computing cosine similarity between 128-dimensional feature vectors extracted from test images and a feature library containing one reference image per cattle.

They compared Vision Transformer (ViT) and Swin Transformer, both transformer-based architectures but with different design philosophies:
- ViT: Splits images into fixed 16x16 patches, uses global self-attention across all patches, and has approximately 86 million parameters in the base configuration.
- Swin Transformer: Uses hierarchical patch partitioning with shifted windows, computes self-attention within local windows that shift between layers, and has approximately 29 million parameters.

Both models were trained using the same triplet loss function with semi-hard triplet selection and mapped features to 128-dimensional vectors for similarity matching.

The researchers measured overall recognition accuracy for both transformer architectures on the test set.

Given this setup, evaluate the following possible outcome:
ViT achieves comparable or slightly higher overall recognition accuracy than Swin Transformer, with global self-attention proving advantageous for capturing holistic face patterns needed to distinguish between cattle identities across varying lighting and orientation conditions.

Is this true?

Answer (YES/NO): YES